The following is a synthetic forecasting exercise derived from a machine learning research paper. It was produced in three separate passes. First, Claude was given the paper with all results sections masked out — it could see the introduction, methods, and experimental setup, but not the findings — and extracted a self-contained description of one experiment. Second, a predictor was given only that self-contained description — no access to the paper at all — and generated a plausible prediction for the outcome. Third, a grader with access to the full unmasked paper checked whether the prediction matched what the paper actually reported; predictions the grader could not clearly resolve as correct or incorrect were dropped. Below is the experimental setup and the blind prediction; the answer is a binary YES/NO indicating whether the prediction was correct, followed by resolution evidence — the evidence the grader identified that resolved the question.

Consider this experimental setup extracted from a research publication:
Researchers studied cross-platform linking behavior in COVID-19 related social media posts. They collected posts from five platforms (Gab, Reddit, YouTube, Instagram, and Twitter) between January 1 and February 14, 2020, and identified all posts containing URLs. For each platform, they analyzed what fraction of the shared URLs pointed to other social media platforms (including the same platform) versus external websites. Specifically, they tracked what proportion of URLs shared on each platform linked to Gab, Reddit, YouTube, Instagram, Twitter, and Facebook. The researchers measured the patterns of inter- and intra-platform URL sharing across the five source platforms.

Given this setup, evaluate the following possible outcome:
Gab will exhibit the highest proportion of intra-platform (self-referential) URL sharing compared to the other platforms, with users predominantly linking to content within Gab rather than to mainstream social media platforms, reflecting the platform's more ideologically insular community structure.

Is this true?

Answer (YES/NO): NO